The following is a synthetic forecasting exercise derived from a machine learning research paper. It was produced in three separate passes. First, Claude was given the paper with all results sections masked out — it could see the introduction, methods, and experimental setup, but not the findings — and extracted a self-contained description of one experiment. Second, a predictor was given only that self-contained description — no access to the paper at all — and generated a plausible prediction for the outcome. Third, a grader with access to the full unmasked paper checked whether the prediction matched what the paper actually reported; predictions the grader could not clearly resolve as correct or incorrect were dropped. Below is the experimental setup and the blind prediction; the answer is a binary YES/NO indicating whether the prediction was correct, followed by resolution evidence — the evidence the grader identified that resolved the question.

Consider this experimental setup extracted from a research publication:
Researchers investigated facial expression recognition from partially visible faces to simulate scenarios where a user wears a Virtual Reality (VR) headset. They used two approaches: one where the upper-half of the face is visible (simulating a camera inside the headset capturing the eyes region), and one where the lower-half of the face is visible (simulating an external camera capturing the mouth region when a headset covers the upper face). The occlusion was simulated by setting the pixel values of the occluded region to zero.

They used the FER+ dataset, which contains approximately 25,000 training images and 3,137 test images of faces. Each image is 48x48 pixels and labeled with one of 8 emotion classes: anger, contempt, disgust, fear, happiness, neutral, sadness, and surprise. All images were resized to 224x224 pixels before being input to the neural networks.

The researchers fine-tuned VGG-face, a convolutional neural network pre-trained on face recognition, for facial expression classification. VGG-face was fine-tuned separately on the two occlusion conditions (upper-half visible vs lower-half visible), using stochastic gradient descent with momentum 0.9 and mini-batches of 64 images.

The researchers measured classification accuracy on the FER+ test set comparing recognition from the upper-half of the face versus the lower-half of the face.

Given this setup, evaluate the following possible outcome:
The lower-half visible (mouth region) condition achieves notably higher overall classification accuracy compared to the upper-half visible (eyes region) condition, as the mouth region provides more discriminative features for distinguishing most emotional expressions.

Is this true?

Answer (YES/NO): YES